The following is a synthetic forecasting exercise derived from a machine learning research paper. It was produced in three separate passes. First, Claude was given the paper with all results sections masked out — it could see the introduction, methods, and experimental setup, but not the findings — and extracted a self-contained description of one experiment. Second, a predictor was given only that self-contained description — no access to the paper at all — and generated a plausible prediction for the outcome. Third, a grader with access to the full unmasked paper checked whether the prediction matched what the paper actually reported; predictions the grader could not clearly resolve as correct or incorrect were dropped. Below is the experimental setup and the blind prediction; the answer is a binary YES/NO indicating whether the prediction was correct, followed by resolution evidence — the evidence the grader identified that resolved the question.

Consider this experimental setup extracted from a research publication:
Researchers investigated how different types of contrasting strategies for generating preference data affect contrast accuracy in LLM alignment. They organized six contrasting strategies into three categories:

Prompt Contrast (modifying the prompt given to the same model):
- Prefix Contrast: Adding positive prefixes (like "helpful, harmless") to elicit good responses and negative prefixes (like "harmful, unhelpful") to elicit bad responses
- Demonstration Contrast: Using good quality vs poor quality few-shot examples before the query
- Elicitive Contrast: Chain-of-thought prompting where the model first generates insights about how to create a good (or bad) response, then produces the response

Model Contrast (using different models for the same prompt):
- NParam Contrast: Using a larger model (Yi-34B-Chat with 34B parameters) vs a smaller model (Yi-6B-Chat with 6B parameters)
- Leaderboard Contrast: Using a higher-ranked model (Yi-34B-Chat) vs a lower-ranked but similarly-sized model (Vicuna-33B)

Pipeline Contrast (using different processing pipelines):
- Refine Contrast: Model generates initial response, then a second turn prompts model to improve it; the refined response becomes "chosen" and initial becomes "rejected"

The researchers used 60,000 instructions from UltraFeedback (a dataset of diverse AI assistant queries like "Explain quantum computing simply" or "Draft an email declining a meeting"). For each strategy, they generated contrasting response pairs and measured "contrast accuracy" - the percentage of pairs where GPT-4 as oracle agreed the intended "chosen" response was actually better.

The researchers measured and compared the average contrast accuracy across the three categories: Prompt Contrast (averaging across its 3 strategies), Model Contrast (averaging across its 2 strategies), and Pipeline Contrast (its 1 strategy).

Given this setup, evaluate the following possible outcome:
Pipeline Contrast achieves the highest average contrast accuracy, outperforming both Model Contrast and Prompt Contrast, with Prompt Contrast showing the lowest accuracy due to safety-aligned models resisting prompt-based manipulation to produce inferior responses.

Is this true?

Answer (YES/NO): NO